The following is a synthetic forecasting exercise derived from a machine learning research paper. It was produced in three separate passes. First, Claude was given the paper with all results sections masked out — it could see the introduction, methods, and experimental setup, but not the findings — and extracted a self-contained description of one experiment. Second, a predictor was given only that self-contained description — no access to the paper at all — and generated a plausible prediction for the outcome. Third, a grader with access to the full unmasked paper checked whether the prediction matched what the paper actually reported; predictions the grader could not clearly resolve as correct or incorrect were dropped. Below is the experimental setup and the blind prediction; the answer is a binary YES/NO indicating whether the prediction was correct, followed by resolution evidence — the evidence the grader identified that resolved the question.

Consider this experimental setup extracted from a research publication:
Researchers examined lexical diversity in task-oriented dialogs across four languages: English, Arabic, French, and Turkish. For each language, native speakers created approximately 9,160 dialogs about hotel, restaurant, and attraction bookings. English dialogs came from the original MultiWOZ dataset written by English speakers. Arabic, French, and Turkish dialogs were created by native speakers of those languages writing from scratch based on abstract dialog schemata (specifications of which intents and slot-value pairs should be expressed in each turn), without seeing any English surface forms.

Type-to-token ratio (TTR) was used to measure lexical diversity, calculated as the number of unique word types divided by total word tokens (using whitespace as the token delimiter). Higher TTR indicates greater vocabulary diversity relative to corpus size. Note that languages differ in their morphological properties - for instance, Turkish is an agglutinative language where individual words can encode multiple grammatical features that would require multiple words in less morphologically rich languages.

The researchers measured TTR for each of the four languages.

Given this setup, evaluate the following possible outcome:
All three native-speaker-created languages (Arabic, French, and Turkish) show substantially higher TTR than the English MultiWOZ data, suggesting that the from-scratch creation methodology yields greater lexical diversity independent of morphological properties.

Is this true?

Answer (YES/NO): NO